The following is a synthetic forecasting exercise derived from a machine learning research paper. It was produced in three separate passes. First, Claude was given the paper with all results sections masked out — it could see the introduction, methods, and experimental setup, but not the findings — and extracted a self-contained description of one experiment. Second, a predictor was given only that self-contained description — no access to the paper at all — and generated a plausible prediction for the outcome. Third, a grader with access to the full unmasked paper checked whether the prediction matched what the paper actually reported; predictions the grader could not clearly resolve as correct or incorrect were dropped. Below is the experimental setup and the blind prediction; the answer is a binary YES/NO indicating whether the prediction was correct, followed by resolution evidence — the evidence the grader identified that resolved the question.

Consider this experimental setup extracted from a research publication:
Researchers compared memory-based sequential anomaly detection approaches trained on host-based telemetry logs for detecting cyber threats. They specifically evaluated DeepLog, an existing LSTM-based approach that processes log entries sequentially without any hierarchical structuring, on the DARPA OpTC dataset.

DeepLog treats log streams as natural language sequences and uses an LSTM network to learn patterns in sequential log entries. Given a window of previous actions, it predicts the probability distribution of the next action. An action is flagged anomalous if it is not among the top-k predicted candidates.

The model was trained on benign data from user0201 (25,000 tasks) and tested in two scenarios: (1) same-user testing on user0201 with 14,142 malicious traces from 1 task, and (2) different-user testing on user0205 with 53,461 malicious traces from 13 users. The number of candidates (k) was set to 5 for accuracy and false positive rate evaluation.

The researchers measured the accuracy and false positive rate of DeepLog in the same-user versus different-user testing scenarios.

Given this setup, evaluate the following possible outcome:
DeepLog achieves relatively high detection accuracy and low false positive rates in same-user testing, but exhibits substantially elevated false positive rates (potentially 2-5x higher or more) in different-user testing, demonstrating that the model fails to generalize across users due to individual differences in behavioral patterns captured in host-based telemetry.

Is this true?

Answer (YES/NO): NO